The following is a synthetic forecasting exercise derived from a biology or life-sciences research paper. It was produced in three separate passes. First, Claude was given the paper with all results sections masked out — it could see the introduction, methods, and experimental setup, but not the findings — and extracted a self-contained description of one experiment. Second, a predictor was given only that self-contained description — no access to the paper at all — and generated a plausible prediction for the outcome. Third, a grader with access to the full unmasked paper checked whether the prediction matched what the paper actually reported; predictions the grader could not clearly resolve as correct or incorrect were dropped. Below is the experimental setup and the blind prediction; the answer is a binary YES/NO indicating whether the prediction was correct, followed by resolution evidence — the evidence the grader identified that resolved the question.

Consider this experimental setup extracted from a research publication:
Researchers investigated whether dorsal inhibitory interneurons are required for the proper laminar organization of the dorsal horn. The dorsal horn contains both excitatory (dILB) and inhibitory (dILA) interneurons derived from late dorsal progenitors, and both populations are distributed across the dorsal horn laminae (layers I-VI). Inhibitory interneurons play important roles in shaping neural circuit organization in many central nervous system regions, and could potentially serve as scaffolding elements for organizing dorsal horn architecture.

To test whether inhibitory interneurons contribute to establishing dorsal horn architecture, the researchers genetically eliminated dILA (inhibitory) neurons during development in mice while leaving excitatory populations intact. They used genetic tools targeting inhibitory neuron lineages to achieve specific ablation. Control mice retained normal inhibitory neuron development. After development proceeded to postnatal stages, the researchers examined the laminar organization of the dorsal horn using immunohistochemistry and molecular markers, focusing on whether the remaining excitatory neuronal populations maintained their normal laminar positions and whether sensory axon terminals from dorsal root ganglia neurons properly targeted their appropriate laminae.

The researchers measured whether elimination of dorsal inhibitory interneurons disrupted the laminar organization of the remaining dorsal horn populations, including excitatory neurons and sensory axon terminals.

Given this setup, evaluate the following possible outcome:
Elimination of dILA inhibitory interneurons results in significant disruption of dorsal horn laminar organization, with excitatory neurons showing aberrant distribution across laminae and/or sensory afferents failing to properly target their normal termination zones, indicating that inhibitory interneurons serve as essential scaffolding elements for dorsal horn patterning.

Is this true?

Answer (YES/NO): NO